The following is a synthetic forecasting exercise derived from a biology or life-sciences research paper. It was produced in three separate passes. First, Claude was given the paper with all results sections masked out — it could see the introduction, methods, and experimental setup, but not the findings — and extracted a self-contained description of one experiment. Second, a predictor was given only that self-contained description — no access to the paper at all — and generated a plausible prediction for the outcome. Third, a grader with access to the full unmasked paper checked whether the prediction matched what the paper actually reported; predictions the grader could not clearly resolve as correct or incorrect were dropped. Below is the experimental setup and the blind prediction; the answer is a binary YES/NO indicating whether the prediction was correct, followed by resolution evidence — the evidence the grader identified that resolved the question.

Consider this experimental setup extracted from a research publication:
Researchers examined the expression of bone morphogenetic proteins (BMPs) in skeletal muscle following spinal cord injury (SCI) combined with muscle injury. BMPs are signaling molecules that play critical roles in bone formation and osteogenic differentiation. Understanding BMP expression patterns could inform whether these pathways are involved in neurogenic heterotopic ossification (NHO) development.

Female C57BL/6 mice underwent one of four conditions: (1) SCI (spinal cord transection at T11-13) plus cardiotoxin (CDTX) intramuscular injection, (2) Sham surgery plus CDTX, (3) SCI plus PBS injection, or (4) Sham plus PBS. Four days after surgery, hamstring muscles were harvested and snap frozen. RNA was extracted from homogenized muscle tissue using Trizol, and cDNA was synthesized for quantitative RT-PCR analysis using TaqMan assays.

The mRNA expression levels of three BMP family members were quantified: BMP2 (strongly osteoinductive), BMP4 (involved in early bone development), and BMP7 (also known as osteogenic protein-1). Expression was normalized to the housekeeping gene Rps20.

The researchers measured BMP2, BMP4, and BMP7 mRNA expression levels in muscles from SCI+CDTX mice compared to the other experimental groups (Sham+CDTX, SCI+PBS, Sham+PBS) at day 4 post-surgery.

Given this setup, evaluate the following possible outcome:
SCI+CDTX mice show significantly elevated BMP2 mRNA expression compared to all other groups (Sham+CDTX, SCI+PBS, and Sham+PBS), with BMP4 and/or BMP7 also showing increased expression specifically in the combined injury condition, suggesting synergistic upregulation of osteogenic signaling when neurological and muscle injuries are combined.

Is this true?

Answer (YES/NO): NO